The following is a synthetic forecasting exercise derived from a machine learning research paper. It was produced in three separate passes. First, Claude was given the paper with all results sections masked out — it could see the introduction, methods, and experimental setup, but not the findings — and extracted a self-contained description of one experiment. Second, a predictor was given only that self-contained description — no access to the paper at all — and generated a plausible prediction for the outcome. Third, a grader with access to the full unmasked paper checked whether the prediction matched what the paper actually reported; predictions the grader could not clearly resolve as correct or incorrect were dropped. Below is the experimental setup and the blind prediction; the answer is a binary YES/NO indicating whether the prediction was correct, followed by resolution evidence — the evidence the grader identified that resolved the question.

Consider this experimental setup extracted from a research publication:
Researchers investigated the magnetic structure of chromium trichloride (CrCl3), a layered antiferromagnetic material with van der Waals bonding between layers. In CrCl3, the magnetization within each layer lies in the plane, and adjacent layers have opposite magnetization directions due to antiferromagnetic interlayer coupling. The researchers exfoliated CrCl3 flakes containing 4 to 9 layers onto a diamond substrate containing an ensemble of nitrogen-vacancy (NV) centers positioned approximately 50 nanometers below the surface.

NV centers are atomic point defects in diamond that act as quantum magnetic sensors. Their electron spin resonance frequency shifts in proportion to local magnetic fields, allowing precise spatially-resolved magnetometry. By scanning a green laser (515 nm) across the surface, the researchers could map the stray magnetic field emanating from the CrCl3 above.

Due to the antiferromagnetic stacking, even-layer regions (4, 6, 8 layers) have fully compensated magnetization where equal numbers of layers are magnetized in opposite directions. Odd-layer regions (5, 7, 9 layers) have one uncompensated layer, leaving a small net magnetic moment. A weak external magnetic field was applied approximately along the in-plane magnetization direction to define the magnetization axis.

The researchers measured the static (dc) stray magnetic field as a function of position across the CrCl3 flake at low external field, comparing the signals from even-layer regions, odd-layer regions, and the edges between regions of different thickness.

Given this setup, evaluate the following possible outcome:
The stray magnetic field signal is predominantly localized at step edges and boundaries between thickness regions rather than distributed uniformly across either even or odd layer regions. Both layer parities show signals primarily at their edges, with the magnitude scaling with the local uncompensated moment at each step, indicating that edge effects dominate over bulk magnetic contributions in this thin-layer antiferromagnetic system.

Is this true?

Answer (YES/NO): NO